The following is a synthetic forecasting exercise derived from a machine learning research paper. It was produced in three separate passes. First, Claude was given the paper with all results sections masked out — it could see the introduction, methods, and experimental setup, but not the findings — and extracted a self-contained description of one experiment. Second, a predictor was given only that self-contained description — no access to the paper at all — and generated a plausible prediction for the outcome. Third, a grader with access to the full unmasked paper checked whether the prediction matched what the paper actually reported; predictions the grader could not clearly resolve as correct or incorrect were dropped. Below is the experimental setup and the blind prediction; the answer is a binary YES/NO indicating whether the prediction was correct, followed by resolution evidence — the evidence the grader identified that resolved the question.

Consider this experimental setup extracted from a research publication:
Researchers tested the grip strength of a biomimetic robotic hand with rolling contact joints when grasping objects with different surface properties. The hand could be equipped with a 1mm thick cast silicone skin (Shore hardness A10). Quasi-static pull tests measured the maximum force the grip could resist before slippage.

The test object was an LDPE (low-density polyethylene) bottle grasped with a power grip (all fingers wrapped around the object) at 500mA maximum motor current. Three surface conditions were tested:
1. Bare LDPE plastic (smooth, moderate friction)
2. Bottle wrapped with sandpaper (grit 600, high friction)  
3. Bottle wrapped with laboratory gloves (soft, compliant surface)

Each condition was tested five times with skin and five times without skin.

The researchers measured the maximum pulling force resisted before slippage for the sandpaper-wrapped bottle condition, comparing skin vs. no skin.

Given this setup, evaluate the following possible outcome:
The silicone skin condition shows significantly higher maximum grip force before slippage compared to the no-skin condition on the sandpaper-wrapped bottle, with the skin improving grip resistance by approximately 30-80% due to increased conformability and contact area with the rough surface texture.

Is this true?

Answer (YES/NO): NO